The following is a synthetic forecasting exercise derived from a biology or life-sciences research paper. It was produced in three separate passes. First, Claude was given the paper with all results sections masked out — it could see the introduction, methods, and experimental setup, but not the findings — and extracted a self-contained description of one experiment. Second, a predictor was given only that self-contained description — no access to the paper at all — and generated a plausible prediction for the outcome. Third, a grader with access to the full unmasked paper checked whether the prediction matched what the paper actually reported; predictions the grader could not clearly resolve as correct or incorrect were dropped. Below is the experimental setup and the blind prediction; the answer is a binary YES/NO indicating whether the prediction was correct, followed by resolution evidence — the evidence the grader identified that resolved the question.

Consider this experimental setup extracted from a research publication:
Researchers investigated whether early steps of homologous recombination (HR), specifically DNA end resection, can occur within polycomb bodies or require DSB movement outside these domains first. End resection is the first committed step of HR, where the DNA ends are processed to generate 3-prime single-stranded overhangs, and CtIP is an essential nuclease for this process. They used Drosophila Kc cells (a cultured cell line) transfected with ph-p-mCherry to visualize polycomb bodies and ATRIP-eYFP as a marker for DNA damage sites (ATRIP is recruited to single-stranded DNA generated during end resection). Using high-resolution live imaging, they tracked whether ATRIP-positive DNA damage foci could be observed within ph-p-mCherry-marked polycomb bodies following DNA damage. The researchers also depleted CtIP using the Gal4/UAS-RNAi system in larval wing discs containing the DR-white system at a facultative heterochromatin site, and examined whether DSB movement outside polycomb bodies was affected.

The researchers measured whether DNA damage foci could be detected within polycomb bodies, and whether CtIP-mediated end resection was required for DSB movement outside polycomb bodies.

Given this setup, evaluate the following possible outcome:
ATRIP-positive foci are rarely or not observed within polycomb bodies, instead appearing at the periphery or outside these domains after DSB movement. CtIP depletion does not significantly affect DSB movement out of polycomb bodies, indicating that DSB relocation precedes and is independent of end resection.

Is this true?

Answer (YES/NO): NO